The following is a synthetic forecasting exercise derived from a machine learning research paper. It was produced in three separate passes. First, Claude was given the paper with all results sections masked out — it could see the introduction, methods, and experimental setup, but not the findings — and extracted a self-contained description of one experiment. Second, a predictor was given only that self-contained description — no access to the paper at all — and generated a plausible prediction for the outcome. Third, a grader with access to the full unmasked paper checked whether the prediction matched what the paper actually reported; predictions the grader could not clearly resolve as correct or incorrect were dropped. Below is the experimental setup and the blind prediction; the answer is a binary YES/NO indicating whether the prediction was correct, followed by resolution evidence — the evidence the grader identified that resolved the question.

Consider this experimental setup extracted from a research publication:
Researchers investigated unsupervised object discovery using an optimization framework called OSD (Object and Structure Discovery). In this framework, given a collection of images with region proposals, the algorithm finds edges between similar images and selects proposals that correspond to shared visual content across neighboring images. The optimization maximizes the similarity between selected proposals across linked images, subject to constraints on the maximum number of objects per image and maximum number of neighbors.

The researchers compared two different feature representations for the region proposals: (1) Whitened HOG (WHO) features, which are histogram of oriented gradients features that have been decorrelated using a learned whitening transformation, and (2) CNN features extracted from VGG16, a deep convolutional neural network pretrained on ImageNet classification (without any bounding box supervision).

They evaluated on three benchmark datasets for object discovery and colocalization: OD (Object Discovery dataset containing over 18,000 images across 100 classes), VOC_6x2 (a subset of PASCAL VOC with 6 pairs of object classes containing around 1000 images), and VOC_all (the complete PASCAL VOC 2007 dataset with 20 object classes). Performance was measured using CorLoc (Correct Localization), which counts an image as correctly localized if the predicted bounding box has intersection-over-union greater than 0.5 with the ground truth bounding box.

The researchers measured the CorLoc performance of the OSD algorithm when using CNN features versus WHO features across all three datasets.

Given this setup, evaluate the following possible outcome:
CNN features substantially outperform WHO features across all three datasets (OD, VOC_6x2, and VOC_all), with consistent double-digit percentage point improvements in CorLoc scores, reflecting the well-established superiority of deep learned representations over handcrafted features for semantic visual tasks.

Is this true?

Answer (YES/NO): NO